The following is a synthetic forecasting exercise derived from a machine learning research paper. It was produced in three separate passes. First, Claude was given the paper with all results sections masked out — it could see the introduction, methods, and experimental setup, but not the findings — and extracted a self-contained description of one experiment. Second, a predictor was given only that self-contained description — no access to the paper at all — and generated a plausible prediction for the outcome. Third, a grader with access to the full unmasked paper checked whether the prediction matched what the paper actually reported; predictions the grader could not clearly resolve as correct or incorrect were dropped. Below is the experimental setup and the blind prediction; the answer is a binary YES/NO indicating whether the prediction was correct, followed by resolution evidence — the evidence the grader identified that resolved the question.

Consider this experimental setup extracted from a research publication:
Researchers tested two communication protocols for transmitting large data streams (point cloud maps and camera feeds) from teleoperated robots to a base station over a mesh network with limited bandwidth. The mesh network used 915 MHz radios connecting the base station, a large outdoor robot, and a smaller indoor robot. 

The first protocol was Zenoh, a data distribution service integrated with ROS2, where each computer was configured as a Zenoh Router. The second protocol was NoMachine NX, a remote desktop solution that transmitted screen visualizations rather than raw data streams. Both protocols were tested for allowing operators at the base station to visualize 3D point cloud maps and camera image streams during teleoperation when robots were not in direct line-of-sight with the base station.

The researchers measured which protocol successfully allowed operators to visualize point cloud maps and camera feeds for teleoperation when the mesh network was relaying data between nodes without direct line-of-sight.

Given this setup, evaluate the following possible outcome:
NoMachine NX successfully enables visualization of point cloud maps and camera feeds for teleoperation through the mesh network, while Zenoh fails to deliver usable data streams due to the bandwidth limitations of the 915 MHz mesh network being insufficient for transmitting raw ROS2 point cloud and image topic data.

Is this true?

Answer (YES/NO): YES